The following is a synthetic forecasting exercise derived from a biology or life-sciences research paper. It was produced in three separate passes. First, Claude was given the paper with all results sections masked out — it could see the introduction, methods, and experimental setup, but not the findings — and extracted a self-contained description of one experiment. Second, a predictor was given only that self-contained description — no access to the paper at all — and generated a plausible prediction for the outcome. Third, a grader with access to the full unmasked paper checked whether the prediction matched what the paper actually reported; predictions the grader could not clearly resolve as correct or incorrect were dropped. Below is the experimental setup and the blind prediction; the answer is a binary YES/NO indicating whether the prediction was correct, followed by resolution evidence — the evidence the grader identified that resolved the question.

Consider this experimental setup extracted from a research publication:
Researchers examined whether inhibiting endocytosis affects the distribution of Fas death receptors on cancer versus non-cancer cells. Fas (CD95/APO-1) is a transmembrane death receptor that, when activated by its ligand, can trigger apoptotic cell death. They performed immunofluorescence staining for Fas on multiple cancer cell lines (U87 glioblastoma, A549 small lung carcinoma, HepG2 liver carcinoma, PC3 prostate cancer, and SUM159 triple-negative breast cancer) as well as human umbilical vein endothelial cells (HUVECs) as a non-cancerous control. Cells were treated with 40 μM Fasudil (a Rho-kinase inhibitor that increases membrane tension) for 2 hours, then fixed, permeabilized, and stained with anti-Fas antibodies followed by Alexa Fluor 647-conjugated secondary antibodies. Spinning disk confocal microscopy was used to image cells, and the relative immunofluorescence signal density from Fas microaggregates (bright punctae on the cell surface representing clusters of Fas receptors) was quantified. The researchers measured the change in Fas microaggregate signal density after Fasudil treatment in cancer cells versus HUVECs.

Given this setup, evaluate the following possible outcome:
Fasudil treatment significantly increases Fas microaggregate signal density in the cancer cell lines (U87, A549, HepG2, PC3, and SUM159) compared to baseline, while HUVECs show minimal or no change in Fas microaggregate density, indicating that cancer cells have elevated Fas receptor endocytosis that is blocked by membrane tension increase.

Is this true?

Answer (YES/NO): YES